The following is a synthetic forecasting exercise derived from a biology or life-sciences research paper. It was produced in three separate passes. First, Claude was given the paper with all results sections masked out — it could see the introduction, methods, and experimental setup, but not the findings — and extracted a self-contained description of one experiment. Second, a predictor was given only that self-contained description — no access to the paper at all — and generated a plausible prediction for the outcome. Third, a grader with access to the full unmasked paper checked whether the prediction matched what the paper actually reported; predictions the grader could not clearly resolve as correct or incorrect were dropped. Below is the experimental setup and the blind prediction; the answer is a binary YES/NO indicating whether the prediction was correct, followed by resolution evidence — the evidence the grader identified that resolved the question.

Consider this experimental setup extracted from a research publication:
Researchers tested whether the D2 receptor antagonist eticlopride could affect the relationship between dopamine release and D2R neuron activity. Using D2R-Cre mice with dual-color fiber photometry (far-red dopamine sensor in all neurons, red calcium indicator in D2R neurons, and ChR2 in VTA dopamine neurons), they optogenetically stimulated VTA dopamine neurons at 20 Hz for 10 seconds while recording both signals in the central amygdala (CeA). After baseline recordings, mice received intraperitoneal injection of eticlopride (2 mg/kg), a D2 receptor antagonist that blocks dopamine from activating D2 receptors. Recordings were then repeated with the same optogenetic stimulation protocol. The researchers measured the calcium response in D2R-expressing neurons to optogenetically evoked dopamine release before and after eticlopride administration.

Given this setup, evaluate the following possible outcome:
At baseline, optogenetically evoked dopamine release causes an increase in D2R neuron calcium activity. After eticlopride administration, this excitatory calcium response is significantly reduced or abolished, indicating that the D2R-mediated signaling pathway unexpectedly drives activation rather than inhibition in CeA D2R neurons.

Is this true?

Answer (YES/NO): NO